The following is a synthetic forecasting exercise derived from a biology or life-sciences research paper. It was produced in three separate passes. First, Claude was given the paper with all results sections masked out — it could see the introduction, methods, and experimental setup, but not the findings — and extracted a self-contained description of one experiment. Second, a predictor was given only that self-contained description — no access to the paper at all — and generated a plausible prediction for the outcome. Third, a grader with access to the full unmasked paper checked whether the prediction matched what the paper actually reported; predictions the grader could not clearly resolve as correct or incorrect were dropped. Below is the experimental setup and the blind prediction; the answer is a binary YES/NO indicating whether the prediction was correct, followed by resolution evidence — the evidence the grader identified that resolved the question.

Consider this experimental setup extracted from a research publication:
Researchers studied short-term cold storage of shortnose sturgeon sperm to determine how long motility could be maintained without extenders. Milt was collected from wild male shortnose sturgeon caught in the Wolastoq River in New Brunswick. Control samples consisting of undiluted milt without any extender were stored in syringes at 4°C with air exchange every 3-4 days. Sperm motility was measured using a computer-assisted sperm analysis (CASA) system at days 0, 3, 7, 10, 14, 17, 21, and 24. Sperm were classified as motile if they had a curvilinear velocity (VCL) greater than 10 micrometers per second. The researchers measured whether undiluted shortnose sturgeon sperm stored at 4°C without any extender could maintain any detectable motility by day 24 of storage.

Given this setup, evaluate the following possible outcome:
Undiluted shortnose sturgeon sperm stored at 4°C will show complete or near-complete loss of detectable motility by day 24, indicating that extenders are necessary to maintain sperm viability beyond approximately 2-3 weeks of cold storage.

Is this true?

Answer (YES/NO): YES